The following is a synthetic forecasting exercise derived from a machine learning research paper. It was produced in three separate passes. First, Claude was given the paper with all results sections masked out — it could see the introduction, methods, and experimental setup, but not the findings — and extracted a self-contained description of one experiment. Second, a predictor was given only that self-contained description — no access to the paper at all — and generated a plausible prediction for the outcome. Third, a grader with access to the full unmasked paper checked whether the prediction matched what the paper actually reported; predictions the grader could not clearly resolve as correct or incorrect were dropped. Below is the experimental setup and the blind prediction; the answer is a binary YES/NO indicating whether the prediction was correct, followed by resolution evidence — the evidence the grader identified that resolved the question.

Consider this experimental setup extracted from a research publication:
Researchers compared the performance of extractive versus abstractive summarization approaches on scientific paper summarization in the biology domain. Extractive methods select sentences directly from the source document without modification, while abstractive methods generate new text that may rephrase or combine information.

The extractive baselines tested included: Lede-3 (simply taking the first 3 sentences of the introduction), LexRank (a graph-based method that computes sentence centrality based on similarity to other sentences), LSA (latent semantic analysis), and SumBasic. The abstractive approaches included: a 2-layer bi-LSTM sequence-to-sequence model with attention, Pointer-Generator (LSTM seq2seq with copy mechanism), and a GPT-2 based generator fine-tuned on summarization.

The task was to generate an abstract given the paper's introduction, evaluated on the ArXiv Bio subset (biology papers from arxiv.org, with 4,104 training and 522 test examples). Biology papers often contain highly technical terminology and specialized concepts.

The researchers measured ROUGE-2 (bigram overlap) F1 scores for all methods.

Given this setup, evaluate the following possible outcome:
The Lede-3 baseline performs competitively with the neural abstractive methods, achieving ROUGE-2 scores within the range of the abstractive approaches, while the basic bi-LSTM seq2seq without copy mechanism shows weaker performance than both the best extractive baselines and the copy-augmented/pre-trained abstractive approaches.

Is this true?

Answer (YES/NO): YES